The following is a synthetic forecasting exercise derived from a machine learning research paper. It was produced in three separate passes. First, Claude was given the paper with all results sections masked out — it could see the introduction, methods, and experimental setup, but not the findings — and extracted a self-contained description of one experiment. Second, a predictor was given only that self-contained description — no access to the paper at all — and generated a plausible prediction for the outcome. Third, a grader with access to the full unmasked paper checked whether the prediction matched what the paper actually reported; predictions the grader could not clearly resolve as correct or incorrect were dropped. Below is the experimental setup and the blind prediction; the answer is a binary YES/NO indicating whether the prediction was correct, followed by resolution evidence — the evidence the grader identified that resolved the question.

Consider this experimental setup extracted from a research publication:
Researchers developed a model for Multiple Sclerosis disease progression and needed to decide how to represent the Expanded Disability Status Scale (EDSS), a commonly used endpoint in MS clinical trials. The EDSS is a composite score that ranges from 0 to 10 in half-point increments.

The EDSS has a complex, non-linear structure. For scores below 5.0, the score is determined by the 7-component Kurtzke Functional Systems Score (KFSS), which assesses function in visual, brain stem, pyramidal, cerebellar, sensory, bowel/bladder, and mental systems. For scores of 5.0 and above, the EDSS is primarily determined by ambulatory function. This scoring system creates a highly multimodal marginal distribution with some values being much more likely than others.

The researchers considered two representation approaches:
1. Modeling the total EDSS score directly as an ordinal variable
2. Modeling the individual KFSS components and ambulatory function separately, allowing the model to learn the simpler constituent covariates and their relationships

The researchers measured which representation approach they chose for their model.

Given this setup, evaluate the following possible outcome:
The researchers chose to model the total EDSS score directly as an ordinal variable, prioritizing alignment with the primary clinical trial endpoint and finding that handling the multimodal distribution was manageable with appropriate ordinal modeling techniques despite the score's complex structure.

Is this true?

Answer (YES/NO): NO